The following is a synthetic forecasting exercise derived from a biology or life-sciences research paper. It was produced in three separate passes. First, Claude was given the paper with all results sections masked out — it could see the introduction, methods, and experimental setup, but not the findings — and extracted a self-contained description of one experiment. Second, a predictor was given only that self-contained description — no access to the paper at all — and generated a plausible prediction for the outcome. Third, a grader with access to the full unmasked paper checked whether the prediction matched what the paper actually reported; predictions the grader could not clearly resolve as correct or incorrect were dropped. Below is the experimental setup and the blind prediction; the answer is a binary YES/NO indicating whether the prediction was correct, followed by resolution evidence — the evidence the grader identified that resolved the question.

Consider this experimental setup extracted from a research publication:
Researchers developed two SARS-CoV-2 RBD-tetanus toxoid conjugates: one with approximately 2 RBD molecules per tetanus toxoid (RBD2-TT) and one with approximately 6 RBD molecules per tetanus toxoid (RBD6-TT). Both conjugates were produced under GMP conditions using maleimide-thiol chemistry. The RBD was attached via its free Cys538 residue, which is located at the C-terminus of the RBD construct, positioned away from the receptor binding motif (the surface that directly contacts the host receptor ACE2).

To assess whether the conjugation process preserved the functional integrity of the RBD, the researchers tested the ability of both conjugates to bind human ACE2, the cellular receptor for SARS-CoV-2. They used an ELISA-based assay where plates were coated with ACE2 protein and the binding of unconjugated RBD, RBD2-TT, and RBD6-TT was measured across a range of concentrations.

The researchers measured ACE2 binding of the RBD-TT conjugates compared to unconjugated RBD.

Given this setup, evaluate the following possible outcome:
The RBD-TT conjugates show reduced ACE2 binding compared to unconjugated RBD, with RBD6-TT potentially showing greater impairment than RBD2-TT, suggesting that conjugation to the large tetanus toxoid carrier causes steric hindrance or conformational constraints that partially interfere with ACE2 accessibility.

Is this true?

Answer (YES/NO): NO